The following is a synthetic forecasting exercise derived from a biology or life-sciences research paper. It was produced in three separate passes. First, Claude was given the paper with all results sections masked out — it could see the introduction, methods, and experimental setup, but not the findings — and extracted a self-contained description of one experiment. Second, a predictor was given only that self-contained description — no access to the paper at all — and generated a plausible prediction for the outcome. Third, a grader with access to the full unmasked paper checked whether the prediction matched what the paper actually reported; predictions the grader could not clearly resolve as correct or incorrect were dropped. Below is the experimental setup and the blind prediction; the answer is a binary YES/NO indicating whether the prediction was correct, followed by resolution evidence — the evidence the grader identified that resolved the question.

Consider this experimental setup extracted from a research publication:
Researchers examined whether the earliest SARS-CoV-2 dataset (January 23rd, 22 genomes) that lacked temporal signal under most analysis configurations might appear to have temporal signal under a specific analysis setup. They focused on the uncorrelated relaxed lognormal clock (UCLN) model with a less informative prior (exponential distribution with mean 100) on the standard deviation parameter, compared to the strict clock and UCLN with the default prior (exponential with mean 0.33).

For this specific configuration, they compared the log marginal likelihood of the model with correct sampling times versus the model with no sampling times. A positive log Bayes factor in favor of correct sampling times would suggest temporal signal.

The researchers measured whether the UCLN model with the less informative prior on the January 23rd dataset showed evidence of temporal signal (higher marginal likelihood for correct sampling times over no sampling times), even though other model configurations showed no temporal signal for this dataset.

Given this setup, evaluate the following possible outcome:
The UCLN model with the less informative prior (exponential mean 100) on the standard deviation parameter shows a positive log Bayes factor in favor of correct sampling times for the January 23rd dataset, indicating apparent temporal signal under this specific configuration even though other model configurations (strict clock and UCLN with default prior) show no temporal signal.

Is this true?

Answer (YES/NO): YES